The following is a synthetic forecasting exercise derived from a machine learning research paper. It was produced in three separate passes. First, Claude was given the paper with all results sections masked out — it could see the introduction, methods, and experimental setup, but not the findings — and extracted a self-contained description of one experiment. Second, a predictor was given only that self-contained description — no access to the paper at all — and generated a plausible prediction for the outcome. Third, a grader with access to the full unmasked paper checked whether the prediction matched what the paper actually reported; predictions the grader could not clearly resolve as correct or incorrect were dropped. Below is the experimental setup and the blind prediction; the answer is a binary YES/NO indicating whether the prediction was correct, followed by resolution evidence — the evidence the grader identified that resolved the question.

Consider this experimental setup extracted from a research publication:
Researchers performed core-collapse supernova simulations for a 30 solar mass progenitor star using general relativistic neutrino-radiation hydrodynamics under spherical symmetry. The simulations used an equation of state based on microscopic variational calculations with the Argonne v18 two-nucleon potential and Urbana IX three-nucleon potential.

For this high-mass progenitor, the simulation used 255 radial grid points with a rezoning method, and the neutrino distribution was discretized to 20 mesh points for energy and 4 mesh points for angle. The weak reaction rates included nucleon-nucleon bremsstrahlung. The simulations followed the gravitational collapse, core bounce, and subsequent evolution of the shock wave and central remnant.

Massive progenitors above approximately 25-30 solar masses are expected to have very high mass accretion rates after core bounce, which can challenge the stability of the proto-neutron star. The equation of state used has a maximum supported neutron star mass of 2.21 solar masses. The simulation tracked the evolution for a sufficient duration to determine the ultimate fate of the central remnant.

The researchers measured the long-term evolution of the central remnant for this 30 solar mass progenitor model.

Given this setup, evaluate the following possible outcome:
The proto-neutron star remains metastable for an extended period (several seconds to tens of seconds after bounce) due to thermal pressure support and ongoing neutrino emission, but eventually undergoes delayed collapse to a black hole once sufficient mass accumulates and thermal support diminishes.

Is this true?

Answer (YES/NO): NO